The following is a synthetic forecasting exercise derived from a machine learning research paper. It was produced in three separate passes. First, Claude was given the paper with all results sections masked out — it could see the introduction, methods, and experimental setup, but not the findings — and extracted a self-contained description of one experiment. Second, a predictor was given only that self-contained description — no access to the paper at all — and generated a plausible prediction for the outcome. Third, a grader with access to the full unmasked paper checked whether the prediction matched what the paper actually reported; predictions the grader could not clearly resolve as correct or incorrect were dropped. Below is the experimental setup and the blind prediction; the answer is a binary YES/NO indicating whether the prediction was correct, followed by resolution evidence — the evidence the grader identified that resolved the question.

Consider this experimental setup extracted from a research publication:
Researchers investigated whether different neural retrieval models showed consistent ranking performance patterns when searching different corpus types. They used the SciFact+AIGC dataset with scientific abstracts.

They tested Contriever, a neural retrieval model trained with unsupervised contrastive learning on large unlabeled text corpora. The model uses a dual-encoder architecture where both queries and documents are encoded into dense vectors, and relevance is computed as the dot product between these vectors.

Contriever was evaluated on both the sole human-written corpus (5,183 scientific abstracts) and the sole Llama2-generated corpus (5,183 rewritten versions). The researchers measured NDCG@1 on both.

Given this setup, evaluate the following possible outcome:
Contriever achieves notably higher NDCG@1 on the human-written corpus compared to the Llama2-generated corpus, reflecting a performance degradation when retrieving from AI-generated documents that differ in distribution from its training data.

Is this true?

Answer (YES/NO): NO